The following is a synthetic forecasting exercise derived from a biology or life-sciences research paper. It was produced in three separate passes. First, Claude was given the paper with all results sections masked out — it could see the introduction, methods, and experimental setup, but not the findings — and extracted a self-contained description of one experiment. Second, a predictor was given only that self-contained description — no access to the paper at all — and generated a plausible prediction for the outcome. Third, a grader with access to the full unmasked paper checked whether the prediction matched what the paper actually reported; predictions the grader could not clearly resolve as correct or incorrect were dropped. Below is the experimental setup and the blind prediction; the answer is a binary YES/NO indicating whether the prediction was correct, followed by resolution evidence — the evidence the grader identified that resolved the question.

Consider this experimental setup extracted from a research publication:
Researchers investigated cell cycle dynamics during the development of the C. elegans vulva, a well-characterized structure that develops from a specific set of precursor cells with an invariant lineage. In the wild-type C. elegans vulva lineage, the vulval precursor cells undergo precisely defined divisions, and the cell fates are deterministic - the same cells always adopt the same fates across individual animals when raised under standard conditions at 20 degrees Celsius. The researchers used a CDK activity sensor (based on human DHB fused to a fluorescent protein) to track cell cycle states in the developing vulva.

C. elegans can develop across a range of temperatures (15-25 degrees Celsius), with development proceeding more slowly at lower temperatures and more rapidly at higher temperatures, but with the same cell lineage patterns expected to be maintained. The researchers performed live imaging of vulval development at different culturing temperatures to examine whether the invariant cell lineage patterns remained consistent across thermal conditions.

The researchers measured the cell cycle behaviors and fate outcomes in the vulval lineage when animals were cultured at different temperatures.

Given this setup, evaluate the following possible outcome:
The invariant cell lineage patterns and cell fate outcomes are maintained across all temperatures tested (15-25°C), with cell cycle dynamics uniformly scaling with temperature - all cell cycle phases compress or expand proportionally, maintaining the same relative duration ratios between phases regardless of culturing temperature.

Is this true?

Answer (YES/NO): NO